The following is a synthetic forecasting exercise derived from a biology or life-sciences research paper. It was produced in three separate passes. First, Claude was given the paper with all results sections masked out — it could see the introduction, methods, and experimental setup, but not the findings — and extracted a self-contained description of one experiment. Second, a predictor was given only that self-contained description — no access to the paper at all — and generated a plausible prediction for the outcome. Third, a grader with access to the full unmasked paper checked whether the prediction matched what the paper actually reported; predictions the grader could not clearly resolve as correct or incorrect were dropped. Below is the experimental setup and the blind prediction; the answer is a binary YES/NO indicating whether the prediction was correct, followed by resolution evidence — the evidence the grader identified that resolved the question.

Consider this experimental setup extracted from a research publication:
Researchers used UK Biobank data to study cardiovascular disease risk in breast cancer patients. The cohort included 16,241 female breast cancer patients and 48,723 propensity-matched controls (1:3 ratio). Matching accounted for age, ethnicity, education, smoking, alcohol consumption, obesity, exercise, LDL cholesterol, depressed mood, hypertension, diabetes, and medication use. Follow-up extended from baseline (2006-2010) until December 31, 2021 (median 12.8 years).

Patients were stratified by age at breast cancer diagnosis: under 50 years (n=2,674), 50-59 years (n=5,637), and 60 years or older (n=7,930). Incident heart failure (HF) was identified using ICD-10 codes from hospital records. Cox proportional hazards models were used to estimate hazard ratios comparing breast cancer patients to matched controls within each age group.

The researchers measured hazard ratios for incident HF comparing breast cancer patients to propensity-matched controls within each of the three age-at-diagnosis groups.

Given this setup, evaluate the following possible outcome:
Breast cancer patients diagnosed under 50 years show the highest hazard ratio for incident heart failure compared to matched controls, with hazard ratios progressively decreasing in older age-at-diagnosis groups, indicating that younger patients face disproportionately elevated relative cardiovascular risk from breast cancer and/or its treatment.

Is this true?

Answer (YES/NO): YES